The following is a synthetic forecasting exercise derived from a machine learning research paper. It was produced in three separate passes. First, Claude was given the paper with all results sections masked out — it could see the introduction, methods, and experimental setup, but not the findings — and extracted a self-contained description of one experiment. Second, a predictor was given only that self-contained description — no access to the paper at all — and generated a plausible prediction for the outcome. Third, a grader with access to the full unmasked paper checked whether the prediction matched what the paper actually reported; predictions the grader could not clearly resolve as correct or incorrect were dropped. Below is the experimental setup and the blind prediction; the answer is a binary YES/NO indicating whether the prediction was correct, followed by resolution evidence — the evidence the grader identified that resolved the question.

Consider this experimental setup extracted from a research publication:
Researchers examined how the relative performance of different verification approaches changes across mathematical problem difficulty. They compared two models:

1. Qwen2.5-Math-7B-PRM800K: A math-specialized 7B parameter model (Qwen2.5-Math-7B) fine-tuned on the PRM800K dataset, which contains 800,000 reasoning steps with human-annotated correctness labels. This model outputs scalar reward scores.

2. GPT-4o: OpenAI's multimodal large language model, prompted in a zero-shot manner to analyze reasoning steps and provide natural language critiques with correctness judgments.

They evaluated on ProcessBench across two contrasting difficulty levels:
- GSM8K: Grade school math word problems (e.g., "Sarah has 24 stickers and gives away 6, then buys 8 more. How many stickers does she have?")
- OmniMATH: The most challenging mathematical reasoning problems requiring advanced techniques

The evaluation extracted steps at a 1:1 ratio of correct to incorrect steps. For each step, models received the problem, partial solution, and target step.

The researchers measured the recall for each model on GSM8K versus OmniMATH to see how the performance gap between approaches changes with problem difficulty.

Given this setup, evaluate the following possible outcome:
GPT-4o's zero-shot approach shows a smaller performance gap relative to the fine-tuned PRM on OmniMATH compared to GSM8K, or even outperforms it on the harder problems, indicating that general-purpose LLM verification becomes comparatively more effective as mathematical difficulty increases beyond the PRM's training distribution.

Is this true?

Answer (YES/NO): YES